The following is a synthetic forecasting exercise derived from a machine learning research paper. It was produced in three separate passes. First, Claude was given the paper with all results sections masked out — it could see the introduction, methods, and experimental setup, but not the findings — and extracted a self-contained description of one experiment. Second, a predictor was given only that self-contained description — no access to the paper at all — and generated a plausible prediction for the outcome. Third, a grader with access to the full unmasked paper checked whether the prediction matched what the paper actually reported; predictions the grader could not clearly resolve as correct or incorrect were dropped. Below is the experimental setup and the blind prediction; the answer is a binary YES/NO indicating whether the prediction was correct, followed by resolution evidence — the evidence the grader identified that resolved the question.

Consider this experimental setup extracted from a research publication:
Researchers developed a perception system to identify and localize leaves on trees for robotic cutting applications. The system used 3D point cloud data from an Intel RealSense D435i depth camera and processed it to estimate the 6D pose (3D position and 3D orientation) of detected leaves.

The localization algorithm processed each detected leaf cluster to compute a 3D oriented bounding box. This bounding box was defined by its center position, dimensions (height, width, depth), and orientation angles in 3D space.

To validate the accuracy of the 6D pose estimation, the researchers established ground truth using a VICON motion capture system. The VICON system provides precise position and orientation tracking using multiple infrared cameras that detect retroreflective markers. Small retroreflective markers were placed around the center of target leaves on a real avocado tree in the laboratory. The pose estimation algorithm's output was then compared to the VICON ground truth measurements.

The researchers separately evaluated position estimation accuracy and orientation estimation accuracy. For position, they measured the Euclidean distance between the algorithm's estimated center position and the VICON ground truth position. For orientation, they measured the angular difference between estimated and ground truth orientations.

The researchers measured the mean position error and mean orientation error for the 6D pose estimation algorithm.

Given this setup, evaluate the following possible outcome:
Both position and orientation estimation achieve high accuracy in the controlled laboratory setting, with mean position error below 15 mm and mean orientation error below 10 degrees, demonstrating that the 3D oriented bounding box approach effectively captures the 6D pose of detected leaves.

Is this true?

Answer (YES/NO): NO